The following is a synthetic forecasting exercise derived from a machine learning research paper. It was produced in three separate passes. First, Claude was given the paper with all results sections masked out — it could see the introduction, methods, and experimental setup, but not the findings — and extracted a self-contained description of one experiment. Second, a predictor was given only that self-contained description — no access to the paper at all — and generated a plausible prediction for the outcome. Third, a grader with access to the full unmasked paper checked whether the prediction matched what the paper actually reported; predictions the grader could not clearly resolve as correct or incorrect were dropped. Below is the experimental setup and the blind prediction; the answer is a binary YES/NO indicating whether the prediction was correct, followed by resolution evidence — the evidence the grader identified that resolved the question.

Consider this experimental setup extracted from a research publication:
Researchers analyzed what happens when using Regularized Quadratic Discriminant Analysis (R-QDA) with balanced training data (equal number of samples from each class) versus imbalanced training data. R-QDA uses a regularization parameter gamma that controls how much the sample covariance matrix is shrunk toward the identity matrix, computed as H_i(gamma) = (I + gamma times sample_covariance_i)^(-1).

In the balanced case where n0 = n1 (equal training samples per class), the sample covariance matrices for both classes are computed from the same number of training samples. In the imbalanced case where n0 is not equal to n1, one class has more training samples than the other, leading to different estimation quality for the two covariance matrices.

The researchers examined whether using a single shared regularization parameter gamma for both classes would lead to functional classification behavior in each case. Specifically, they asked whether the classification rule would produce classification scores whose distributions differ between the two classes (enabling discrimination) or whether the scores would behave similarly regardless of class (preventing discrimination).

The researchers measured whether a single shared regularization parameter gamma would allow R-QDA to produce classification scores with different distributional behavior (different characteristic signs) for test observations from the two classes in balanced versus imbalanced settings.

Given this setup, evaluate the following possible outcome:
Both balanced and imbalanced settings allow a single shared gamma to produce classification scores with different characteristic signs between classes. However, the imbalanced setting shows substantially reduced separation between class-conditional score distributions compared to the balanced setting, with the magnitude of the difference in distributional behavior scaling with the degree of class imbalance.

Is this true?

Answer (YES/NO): NO